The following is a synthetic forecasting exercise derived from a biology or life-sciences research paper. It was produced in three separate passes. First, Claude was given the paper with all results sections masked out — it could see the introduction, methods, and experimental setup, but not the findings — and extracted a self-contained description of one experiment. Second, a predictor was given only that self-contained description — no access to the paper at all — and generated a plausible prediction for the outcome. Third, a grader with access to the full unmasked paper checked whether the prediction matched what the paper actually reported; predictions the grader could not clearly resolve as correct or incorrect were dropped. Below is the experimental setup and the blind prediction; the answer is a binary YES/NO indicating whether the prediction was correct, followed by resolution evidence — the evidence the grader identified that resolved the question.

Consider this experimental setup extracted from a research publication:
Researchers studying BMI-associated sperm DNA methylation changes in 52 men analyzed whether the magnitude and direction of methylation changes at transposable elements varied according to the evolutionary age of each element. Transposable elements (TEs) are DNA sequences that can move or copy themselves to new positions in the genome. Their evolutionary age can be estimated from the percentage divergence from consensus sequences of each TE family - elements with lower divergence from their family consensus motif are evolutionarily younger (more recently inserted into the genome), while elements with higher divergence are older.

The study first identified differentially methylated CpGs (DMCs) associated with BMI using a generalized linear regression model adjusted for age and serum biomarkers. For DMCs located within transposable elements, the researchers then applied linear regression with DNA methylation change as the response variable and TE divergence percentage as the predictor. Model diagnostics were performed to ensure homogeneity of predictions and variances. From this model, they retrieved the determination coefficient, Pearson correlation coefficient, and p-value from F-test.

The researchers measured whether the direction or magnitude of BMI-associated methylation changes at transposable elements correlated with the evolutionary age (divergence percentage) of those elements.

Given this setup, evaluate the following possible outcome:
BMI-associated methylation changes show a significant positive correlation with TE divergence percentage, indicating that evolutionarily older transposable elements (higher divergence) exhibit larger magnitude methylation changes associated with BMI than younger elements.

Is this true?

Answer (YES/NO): NO